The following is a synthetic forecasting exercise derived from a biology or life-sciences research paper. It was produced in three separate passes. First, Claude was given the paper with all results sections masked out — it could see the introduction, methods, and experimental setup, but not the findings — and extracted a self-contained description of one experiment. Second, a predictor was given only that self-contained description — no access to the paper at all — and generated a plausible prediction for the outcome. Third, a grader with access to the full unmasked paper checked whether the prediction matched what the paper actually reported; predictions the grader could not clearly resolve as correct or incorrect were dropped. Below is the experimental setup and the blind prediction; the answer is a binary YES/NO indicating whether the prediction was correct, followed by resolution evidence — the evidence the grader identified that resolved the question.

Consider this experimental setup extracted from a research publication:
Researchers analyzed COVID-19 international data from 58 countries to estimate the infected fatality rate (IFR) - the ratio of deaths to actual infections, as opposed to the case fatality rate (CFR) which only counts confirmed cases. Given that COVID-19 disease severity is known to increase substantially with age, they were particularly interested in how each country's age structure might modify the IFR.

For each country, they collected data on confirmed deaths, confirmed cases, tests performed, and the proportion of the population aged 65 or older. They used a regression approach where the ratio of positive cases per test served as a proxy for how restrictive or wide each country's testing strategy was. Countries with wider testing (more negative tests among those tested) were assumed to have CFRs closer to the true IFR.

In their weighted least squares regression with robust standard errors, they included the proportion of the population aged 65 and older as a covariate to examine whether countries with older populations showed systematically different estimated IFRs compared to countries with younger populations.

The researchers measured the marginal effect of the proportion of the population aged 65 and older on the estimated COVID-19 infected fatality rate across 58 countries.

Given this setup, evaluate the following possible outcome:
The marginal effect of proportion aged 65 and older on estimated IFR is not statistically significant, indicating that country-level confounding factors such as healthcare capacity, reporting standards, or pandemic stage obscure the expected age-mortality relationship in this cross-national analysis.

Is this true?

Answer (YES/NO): NO